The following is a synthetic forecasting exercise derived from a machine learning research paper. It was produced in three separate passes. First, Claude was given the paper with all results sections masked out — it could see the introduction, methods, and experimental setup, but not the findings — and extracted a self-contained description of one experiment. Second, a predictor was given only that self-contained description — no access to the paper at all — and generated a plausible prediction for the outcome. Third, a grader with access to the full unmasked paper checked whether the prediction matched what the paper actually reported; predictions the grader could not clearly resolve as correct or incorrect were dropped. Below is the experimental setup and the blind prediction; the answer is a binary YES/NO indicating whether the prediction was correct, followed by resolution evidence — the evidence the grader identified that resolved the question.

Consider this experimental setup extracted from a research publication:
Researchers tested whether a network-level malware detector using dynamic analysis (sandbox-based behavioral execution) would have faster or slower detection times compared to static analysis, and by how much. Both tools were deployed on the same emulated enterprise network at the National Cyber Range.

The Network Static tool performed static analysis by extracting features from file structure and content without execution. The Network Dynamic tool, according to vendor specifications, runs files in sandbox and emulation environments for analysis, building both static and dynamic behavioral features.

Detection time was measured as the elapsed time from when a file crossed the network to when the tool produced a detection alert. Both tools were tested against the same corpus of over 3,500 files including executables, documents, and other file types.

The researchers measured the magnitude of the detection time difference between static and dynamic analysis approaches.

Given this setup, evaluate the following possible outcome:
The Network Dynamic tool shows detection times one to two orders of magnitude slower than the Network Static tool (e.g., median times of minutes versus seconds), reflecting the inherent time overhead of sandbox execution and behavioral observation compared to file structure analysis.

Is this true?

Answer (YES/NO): YES